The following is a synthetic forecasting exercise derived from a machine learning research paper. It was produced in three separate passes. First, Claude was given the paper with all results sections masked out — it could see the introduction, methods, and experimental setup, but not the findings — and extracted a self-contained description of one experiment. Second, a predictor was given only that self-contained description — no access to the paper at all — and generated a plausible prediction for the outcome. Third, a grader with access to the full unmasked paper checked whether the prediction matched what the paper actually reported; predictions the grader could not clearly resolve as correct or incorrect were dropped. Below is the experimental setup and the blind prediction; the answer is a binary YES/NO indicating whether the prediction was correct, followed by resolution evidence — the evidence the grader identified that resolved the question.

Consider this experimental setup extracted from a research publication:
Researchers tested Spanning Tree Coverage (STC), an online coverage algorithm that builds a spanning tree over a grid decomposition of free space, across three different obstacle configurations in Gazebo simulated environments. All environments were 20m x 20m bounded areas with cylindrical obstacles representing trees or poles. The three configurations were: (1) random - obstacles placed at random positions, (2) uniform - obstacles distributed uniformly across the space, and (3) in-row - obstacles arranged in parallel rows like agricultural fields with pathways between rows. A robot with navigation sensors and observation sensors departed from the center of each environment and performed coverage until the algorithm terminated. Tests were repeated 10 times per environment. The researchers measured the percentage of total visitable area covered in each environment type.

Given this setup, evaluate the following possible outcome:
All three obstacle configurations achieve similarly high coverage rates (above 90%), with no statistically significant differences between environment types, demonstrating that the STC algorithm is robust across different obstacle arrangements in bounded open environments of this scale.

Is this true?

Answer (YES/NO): NO